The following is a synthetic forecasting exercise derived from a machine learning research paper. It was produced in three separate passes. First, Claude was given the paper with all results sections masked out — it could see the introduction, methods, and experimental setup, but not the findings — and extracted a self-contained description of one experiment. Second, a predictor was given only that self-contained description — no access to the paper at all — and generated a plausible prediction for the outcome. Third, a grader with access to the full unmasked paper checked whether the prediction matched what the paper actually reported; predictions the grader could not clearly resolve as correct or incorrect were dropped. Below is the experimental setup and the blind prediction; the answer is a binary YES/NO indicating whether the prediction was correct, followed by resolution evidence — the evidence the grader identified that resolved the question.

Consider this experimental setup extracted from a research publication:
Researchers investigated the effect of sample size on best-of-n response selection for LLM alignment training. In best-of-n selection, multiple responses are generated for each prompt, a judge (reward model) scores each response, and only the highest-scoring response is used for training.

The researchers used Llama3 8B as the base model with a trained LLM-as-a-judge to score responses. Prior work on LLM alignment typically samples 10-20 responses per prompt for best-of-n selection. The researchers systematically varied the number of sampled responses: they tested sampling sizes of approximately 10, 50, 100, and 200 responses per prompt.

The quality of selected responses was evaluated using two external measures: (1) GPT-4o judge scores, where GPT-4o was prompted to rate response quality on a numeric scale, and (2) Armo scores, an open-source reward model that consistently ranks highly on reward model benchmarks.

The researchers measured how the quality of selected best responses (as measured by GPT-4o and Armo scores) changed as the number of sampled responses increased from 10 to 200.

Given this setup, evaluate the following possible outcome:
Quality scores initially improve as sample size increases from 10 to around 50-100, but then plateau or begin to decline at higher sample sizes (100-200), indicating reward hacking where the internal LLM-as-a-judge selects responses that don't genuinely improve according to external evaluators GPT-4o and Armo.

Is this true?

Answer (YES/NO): NO